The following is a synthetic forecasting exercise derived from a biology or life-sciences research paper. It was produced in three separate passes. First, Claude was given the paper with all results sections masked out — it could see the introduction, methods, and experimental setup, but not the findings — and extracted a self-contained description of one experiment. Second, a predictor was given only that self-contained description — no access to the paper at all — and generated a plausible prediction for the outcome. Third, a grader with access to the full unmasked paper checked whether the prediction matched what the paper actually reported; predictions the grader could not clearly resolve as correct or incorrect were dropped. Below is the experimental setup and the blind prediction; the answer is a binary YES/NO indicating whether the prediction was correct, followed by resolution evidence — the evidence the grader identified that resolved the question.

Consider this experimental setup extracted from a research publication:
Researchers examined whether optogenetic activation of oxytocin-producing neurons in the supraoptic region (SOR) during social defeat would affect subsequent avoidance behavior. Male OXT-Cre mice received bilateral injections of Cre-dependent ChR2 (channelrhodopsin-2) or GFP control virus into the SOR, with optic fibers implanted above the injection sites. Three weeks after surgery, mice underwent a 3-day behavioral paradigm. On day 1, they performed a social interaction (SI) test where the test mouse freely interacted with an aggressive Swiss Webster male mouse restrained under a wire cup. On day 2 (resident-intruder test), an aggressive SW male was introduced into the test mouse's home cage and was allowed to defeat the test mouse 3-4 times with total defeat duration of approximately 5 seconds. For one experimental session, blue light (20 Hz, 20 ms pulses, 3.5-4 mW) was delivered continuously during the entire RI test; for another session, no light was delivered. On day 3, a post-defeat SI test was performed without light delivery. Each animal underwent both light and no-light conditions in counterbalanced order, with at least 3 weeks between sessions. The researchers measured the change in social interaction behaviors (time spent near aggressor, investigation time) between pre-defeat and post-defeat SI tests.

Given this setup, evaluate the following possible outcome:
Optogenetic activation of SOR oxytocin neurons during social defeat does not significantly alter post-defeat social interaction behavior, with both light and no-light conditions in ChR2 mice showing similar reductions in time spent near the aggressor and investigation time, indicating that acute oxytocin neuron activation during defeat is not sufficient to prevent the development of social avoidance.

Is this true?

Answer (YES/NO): NO